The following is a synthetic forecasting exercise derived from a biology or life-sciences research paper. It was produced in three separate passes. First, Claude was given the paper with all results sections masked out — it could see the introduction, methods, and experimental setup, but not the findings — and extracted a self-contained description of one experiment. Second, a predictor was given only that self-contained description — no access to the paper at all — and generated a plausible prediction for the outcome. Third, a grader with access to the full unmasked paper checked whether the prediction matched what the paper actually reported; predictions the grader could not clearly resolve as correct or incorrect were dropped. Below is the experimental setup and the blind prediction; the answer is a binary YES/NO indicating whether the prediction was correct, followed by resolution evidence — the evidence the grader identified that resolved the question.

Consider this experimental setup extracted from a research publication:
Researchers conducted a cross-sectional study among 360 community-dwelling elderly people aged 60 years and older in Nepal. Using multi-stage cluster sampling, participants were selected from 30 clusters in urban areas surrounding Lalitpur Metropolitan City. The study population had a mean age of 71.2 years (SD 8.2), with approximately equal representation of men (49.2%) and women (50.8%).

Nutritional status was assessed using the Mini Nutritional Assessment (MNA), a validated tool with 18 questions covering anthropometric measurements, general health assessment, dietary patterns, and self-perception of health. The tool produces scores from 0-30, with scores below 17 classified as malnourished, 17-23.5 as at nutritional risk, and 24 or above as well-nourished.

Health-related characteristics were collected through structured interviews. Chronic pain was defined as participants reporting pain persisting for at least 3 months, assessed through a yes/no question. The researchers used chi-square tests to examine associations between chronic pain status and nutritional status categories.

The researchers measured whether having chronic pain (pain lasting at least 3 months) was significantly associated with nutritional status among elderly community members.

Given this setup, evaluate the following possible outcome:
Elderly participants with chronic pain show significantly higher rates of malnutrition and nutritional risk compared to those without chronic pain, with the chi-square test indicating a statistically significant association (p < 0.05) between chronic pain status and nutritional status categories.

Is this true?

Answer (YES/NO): NO